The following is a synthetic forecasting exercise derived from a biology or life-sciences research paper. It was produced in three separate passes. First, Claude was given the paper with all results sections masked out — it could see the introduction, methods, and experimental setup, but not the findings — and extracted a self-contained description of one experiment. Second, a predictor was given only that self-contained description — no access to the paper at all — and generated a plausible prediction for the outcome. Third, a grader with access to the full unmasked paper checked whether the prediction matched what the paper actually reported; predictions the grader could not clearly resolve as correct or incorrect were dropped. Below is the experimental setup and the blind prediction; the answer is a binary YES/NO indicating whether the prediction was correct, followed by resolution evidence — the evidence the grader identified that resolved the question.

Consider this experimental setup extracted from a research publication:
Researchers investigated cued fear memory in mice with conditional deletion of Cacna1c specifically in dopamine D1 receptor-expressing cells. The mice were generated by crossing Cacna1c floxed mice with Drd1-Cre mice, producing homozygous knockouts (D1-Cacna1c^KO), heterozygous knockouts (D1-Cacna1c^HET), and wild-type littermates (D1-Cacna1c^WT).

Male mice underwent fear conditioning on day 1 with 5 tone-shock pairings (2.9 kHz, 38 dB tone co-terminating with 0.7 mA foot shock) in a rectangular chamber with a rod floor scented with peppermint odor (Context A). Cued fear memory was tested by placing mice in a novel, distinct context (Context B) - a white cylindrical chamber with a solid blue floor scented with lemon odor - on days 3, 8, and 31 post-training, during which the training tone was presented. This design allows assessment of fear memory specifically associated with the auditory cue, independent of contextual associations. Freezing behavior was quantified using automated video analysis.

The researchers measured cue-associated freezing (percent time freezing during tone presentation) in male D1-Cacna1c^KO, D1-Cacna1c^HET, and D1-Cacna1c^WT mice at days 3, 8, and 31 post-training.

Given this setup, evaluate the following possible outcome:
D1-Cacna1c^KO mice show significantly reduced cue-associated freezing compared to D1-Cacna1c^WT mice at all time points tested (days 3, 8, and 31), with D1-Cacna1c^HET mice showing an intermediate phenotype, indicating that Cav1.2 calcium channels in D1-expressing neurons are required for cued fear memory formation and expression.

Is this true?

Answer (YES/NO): NO